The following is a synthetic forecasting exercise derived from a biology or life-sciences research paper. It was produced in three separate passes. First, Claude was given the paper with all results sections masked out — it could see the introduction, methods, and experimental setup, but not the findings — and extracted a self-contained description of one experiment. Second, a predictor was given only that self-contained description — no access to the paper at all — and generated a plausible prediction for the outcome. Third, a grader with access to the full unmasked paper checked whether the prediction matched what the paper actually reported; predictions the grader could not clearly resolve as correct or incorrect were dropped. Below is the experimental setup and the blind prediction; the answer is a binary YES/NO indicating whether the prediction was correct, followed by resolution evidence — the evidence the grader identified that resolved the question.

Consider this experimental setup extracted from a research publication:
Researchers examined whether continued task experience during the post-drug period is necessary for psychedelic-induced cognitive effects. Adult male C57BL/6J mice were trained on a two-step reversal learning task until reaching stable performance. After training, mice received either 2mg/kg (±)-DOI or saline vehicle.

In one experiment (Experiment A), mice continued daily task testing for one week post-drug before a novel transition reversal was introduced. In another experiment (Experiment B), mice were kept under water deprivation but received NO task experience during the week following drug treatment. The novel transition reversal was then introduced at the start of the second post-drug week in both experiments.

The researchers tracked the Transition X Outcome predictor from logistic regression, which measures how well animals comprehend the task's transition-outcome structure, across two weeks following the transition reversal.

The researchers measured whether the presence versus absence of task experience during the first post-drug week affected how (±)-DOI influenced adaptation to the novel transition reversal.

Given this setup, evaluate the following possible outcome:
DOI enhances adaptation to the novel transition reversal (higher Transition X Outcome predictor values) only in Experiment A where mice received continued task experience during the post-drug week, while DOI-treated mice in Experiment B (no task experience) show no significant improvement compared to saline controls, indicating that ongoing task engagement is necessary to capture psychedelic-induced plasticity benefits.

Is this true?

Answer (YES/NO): NO